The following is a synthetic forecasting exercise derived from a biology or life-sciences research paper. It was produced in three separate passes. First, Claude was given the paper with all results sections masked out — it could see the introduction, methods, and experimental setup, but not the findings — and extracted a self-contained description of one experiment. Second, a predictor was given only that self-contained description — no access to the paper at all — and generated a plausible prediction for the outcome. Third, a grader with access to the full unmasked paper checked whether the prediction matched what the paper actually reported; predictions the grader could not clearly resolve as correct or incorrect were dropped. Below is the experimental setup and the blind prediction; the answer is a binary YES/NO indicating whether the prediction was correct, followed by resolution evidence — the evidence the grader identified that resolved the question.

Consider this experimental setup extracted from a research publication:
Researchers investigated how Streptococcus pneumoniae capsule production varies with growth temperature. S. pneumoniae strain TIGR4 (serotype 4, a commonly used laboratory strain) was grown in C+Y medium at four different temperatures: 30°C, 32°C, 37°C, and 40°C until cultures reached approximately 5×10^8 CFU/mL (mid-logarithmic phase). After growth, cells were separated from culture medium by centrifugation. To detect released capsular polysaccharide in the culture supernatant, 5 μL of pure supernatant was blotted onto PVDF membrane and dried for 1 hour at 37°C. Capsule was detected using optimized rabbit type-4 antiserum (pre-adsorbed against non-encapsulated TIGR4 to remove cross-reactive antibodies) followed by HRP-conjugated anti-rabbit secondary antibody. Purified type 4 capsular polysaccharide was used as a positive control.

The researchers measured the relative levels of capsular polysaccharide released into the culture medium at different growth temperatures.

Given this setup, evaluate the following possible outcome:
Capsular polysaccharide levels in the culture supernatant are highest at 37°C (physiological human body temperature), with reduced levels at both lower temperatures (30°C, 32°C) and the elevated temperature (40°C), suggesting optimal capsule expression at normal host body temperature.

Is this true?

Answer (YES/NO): NO